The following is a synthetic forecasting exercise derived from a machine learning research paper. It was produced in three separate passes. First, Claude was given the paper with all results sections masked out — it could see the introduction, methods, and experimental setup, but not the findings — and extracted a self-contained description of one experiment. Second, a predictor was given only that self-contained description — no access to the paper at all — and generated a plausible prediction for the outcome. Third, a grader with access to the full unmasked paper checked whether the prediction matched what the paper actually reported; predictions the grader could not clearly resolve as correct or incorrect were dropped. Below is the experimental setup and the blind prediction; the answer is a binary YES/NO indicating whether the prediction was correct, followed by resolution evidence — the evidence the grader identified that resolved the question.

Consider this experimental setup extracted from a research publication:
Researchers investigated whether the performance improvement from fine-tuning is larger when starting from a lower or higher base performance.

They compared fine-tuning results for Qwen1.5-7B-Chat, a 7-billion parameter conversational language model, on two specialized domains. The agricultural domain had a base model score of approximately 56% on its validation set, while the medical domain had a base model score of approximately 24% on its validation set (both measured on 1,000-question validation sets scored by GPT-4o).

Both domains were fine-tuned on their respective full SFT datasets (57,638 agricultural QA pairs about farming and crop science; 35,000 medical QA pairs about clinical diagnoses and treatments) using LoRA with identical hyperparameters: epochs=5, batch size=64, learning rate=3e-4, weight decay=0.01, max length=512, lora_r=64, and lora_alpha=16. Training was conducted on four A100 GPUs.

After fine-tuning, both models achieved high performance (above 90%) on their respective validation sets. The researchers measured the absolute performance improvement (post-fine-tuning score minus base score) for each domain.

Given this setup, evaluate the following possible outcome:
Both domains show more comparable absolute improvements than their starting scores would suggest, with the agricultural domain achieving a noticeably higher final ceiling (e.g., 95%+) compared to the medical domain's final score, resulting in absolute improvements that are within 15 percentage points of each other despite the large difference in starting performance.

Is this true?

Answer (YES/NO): NO